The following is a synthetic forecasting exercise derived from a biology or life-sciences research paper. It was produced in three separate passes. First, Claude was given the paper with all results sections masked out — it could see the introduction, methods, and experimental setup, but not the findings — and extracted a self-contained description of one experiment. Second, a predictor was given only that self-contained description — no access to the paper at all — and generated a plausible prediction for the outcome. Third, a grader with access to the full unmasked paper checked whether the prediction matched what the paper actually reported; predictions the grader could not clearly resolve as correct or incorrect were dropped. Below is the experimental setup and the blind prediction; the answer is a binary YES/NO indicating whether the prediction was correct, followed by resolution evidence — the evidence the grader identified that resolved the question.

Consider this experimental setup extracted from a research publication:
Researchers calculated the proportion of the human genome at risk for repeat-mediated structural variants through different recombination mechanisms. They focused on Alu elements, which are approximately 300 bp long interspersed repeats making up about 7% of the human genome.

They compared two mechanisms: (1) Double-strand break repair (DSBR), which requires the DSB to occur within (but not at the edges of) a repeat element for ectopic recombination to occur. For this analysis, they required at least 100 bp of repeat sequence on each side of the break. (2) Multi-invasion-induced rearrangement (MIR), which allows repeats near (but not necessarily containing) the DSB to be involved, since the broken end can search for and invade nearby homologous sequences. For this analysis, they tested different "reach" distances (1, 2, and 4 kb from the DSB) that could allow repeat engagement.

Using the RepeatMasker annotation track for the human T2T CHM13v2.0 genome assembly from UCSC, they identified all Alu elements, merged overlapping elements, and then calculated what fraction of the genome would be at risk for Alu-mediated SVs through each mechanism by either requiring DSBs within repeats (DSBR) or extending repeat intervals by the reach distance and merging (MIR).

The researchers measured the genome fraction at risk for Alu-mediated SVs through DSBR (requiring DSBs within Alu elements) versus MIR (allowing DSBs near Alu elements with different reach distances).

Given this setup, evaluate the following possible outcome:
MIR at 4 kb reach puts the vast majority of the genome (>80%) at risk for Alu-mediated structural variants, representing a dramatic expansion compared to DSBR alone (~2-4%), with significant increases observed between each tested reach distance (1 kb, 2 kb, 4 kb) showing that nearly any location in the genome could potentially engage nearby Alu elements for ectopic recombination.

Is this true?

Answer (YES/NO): NO